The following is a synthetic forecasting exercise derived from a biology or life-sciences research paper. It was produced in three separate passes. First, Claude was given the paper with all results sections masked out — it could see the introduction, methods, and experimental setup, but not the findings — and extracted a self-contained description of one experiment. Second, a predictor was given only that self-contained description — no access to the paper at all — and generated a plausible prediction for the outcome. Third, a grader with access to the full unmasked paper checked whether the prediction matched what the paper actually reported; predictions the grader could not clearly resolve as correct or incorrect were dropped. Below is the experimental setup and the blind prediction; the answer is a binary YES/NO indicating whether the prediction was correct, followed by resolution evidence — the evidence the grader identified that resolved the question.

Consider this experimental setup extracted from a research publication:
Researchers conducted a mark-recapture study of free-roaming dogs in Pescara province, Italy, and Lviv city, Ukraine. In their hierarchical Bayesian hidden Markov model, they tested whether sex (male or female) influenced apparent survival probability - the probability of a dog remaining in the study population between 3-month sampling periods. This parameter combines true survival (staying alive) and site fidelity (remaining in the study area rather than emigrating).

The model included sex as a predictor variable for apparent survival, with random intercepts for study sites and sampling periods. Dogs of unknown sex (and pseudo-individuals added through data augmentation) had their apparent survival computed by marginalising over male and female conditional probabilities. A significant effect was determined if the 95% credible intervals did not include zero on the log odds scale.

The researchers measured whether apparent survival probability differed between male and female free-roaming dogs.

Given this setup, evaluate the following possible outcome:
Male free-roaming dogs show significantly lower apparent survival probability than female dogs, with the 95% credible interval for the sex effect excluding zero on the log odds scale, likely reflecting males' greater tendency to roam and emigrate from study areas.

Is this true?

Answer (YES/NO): YES